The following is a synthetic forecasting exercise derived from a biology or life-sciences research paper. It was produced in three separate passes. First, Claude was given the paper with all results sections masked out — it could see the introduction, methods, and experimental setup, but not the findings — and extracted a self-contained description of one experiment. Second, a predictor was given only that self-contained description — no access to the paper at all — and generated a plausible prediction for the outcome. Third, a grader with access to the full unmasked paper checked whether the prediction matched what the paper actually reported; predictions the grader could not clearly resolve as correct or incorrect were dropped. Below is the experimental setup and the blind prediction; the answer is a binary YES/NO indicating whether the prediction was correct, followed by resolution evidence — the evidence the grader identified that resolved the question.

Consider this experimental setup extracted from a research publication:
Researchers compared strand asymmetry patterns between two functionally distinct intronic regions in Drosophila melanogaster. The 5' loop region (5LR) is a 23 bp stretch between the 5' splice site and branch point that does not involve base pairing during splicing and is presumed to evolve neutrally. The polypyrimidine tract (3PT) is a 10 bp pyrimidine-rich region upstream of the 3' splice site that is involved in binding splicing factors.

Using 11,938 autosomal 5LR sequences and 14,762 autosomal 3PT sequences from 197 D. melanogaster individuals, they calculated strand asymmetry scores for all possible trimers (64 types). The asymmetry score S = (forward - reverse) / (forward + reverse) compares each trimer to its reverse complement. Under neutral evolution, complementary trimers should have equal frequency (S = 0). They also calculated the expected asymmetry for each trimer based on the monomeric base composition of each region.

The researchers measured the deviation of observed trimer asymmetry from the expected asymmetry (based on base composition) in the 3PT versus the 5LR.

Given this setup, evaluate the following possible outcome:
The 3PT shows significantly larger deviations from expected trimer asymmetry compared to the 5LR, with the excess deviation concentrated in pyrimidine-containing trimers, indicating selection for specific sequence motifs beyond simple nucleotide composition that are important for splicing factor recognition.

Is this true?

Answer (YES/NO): NO